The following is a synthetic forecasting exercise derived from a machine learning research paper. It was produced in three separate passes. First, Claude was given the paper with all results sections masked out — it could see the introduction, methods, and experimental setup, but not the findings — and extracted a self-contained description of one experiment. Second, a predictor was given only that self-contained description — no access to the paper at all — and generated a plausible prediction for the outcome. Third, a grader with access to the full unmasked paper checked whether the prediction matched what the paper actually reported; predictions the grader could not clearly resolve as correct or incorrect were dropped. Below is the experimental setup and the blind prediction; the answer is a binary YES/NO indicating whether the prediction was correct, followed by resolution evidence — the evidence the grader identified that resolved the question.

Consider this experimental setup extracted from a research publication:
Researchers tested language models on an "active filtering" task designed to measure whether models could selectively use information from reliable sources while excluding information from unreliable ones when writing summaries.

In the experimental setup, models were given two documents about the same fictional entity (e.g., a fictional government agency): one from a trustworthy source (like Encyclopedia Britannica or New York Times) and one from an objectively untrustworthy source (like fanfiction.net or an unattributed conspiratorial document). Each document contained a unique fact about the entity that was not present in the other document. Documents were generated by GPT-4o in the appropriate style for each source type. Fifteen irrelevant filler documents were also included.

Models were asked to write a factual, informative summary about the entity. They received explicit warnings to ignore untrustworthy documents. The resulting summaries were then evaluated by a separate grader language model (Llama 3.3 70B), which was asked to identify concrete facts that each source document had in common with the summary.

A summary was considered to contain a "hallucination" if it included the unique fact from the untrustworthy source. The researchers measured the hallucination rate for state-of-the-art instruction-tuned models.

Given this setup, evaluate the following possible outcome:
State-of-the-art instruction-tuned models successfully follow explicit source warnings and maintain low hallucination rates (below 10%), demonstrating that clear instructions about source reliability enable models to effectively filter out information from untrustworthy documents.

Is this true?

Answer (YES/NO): NO